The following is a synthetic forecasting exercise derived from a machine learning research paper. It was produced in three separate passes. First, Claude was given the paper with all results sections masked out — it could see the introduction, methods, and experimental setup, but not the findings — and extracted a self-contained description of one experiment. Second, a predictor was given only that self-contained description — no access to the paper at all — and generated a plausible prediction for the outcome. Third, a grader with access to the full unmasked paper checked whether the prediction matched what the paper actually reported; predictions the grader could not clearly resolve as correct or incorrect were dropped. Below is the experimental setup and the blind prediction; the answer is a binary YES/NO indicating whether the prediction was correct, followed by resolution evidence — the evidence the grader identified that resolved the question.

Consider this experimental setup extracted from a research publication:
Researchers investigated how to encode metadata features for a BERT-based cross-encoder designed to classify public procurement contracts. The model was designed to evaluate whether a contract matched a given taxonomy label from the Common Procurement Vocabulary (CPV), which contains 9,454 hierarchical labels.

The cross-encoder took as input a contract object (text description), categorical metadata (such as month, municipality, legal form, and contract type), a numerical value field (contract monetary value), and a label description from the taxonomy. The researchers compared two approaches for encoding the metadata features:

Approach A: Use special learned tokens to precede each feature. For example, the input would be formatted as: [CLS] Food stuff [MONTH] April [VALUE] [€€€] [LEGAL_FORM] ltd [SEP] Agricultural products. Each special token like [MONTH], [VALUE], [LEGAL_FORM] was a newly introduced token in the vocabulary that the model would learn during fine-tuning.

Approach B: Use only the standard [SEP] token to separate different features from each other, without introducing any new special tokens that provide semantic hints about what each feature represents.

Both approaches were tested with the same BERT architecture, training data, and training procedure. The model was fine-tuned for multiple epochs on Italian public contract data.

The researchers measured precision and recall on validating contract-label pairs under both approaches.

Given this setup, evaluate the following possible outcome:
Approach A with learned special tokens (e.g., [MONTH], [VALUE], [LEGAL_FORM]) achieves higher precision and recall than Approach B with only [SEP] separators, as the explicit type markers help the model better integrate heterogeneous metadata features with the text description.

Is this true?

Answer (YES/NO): YES